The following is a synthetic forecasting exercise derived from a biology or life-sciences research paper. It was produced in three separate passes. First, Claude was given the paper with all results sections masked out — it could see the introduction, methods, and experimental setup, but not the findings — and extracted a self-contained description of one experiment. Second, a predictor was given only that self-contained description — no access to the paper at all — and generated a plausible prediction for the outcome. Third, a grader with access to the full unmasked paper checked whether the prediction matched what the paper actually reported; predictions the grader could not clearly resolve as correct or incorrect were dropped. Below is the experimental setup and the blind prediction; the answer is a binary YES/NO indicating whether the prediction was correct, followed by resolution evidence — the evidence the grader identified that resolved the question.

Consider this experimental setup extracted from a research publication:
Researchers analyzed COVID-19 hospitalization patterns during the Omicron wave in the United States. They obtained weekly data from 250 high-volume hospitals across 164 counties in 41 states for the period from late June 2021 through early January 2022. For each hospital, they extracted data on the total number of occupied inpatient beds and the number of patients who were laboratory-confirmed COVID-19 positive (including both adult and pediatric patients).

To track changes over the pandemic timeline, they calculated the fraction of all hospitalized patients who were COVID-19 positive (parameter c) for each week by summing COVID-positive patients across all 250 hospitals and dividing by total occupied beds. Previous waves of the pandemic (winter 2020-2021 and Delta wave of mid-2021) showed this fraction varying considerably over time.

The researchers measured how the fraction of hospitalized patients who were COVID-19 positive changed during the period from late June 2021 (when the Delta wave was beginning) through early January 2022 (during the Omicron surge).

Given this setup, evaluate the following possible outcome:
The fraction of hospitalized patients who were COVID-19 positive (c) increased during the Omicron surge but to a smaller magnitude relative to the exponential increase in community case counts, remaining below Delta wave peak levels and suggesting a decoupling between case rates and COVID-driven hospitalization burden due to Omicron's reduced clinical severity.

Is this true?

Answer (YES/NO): NO